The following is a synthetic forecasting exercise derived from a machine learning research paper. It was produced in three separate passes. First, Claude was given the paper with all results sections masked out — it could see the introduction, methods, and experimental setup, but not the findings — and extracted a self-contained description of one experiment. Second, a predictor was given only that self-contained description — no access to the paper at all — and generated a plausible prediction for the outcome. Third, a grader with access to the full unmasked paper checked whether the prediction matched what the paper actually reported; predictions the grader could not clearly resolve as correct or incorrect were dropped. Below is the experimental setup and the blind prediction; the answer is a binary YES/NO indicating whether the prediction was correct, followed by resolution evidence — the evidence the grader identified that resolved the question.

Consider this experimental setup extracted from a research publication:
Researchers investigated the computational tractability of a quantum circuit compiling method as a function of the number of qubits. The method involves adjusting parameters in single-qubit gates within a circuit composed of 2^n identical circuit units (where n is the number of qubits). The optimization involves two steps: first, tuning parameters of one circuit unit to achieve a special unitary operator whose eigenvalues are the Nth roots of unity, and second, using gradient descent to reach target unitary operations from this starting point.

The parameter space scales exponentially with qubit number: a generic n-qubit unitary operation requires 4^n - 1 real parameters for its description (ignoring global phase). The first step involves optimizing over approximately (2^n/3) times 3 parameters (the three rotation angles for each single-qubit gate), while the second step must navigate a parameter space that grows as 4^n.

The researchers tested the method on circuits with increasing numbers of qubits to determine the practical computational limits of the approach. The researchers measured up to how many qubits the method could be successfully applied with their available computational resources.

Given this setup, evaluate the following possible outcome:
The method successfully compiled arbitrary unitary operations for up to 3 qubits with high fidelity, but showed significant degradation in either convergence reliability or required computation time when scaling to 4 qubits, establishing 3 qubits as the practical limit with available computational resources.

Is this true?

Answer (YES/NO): NO